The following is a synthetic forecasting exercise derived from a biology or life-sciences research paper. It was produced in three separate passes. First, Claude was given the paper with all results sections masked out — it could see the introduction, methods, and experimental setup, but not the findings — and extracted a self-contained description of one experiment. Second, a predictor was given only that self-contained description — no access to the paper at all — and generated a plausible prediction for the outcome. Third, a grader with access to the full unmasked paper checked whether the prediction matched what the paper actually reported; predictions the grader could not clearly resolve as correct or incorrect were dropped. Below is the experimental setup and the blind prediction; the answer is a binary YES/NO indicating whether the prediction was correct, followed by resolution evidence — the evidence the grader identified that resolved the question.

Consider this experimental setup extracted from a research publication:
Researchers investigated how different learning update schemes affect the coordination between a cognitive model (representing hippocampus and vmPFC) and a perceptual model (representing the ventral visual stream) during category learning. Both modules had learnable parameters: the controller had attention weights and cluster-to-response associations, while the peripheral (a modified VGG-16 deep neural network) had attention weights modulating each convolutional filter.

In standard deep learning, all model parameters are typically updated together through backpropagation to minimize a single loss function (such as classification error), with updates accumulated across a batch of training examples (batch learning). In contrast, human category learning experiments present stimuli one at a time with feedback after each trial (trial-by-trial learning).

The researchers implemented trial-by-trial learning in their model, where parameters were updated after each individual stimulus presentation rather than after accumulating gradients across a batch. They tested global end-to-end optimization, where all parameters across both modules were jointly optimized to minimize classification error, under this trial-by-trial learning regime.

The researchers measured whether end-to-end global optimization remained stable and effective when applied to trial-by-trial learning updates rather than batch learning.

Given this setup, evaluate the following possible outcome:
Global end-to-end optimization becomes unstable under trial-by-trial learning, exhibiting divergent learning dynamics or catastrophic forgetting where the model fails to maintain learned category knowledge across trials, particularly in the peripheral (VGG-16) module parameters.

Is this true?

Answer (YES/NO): YES